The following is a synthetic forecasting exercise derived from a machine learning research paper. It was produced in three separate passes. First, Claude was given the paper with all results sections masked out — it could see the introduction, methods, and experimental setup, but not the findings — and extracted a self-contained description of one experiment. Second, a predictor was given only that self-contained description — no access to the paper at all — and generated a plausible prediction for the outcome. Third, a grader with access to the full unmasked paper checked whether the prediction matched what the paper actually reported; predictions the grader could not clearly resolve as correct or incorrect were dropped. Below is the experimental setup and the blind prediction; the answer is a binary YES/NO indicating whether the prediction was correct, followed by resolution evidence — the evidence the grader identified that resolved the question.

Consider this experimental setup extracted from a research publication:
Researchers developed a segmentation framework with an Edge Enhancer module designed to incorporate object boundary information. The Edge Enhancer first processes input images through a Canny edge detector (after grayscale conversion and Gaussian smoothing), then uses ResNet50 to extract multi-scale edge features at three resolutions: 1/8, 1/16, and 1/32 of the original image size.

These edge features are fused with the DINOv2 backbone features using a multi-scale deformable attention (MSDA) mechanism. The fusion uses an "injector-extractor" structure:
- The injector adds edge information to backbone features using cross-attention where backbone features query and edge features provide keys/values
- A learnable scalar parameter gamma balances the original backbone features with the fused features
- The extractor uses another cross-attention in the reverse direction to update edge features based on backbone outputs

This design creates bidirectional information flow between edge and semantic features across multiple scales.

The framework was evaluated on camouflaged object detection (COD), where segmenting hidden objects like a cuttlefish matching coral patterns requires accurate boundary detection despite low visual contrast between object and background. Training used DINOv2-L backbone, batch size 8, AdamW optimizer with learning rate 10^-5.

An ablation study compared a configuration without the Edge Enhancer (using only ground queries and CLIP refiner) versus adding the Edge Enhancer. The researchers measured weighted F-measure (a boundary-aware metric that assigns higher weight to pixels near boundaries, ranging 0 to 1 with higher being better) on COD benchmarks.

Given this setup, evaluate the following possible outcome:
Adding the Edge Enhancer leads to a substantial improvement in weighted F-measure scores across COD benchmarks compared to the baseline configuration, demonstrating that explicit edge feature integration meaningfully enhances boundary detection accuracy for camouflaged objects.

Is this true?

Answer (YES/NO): NO